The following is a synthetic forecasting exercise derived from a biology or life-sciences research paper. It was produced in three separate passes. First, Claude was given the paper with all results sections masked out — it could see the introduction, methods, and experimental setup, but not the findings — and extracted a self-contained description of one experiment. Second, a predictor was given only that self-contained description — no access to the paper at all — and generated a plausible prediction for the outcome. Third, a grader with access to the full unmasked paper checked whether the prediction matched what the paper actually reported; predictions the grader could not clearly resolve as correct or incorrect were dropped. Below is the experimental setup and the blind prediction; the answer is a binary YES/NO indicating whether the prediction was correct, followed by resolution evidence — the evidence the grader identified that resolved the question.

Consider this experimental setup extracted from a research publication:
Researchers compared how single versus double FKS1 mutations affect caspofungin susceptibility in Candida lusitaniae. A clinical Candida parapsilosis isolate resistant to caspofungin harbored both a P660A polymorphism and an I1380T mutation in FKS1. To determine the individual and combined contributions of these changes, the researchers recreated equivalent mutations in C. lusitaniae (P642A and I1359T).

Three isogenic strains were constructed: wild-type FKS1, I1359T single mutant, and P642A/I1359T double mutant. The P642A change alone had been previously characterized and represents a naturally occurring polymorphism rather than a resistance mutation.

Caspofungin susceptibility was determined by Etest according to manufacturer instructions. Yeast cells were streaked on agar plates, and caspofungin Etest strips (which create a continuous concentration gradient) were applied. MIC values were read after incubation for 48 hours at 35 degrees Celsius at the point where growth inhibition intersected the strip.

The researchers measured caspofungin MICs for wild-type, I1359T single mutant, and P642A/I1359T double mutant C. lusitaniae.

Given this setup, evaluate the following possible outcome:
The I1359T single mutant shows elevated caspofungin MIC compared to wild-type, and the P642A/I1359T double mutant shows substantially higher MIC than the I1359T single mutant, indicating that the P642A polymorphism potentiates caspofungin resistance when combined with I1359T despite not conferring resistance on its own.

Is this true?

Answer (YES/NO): YES